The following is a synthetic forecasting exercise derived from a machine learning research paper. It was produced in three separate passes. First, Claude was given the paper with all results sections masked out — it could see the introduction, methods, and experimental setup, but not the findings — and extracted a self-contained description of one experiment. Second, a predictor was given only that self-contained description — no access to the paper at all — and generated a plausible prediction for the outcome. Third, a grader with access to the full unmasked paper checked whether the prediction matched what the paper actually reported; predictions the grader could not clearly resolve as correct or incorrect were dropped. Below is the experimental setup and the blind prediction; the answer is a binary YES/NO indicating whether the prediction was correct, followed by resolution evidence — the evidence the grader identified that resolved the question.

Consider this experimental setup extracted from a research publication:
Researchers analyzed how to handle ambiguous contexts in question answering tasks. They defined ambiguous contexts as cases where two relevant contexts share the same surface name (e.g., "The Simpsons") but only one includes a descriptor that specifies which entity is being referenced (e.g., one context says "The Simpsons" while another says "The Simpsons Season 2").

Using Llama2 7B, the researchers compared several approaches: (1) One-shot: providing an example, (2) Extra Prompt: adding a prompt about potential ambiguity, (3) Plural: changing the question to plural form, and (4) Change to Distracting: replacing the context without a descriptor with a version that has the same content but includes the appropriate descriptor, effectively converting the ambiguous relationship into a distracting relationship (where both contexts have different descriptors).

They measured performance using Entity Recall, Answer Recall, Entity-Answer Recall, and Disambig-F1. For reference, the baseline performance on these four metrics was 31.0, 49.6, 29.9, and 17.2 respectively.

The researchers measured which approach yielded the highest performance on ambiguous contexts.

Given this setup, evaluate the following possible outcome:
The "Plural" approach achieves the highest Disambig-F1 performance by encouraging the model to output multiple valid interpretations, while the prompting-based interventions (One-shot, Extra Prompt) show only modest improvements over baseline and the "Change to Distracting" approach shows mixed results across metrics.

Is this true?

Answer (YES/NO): NO